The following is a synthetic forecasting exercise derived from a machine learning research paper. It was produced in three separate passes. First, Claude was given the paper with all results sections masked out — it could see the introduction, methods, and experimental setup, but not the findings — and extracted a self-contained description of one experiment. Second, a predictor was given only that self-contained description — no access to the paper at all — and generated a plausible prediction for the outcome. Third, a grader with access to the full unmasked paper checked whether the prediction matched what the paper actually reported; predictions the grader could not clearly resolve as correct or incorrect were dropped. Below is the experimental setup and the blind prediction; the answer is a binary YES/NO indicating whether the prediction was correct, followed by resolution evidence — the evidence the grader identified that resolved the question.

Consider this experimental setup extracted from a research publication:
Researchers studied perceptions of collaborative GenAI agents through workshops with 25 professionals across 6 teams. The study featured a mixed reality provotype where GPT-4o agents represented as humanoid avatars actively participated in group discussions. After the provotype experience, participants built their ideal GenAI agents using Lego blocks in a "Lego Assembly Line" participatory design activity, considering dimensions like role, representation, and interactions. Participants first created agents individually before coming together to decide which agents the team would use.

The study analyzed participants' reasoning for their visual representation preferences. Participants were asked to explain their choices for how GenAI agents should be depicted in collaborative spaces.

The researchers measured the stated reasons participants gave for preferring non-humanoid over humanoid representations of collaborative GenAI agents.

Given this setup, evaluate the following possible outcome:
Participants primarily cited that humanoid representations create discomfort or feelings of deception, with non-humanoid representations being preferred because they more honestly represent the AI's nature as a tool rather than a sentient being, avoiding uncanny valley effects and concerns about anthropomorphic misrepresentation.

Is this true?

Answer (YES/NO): NO